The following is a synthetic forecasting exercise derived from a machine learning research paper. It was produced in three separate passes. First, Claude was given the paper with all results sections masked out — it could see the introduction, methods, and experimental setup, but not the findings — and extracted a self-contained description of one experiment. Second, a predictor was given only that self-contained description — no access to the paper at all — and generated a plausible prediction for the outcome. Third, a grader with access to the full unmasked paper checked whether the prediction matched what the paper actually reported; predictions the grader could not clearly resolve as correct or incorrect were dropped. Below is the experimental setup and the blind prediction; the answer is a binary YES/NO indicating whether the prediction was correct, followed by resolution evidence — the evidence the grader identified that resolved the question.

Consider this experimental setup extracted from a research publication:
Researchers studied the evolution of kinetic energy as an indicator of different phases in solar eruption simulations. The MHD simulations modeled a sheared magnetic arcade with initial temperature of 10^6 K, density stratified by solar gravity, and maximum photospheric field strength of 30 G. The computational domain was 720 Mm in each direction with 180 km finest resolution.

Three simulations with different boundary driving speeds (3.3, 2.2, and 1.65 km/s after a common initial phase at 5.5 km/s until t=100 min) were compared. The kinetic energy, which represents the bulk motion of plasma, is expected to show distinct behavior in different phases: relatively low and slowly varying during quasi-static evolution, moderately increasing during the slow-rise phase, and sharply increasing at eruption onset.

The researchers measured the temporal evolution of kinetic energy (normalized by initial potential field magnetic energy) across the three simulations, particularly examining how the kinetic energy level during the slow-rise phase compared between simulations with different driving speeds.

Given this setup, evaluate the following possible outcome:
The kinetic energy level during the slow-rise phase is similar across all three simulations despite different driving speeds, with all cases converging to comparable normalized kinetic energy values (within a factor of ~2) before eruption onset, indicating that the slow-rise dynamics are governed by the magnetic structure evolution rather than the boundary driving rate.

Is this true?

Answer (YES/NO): NO